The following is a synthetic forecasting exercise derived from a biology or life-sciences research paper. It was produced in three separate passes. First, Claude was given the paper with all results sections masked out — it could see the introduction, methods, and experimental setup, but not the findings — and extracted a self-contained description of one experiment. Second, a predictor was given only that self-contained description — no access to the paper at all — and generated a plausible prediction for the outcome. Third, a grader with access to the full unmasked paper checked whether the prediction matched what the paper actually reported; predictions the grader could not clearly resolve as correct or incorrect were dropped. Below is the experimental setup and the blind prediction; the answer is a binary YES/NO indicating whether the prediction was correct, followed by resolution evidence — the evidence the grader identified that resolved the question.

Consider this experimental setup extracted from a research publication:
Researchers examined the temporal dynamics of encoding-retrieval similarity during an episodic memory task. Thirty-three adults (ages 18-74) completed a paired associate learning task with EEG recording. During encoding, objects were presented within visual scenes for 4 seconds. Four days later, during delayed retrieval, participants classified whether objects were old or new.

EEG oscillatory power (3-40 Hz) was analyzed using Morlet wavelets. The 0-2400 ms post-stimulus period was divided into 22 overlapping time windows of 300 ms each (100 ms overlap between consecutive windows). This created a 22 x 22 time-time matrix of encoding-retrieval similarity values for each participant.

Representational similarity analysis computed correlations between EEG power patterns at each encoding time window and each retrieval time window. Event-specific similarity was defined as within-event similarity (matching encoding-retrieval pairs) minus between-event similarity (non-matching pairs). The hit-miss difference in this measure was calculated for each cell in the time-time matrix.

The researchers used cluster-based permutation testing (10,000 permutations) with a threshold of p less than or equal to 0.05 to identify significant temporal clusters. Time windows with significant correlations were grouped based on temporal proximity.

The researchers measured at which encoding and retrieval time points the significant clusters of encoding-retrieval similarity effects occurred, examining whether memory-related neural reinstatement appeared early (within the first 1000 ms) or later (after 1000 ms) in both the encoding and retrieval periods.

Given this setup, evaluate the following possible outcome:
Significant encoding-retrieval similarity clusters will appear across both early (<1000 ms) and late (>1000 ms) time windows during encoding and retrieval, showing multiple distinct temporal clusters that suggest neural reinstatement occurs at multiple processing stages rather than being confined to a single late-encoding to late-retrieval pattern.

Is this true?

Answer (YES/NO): YES